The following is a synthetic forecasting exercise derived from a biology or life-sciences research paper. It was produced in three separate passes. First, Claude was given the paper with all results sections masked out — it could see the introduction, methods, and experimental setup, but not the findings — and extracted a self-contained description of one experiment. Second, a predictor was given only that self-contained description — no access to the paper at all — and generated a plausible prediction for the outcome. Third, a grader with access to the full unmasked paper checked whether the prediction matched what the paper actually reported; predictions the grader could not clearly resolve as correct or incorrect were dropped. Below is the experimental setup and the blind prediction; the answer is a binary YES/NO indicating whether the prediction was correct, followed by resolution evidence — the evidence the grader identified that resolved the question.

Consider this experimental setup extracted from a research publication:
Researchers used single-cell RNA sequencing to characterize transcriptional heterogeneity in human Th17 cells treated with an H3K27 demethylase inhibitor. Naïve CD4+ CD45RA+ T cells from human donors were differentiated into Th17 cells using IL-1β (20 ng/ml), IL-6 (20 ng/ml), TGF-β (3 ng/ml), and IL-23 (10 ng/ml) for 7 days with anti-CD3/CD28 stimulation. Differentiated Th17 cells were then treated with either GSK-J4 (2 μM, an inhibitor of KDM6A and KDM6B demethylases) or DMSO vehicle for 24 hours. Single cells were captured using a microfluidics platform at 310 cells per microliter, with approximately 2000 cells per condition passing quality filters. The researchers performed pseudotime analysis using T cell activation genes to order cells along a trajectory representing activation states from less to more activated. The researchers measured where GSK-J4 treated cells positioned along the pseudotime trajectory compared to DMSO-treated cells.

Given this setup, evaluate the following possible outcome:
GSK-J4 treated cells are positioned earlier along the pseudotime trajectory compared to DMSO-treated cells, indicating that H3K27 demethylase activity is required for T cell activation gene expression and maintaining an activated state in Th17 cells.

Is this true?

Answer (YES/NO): YES